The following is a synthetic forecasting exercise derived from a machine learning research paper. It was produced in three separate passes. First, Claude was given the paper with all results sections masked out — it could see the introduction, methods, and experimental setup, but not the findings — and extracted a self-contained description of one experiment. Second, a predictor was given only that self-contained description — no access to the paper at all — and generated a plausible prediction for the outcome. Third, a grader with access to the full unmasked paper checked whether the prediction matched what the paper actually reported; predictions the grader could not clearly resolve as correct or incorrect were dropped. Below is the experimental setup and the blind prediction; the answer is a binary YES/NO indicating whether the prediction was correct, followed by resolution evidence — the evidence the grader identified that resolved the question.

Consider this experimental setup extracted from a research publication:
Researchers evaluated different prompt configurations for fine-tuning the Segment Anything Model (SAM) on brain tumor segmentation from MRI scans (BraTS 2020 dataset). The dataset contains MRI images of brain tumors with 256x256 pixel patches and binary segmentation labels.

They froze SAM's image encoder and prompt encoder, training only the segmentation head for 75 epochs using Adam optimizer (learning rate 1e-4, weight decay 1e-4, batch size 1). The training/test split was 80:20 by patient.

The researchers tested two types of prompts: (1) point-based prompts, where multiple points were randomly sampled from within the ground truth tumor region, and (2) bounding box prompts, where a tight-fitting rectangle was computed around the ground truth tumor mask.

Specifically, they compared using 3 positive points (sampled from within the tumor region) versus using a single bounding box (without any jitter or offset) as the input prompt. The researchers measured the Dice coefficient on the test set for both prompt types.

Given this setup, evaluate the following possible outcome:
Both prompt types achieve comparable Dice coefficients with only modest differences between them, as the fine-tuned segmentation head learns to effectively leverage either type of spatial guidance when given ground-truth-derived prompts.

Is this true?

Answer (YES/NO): YES